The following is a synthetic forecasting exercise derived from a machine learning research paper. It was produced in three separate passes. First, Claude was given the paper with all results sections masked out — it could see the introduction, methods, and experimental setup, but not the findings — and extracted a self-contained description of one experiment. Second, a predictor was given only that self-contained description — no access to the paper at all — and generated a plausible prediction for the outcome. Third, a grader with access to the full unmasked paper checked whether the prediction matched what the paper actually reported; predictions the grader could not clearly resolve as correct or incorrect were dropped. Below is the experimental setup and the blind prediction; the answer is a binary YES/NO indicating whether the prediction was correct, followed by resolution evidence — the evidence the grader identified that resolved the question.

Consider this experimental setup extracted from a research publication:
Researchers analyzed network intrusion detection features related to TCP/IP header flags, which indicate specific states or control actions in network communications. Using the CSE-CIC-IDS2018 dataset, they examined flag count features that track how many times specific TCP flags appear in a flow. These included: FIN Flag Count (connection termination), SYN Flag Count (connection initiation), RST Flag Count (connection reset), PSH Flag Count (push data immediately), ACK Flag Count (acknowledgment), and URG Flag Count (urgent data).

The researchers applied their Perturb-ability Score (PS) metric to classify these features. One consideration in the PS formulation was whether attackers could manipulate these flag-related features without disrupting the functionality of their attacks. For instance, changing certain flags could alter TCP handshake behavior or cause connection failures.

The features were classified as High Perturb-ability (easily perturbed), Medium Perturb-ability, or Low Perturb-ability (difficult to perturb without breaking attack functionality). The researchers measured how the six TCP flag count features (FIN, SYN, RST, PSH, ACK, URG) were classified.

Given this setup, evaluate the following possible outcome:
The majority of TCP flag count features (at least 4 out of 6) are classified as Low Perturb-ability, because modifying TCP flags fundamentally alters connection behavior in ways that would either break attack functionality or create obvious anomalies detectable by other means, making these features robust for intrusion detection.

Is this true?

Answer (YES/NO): NO